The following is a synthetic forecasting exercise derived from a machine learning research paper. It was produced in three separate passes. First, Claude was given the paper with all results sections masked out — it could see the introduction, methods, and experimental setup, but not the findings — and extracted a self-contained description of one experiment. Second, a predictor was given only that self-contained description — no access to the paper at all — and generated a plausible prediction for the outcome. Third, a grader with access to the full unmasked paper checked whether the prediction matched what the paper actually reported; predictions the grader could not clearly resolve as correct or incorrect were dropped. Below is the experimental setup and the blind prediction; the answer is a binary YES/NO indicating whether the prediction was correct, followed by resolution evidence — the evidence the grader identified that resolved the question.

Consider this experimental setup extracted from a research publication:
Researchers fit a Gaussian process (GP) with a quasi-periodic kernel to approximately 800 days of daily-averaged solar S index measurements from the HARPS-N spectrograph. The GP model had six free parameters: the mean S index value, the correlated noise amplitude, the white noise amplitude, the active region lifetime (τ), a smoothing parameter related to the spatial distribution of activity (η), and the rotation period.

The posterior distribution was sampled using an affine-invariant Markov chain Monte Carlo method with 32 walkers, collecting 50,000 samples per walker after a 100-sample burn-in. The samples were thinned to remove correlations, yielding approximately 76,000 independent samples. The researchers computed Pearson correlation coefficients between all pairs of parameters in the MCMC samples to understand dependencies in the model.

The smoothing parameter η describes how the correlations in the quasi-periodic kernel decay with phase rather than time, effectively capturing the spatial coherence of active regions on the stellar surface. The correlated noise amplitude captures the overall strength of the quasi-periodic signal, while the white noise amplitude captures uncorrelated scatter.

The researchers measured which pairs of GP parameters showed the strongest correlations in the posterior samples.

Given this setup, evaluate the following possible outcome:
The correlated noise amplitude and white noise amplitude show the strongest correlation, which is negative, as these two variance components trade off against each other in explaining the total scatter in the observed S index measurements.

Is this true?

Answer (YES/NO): NO